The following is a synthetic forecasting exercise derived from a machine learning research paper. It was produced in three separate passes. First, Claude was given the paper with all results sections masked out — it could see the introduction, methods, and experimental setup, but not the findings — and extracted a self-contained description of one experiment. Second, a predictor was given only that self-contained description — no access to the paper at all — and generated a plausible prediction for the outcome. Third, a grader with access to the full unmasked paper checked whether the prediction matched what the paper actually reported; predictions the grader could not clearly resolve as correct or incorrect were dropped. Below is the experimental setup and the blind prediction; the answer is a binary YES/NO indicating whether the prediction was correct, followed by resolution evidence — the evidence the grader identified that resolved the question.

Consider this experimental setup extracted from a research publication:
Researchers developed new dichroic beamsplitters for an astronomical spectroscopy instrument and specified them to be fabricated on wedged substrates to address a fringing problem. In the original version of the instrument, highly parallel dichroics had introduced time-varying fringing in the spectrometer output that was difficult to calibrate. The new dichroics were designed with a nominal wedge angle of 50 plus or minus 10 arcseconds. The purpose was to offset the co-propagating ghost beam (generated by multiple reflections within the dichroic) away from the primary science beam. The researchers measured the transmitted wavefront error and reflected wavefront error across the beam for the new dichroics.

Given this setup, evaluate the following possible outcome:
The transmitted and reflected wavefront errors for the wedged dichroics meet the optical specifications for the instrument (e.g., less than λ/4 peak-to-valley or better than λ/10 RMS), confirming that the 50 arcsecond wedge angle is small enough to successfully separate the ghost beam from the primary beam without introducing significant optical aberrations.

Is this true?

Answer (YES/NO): YES